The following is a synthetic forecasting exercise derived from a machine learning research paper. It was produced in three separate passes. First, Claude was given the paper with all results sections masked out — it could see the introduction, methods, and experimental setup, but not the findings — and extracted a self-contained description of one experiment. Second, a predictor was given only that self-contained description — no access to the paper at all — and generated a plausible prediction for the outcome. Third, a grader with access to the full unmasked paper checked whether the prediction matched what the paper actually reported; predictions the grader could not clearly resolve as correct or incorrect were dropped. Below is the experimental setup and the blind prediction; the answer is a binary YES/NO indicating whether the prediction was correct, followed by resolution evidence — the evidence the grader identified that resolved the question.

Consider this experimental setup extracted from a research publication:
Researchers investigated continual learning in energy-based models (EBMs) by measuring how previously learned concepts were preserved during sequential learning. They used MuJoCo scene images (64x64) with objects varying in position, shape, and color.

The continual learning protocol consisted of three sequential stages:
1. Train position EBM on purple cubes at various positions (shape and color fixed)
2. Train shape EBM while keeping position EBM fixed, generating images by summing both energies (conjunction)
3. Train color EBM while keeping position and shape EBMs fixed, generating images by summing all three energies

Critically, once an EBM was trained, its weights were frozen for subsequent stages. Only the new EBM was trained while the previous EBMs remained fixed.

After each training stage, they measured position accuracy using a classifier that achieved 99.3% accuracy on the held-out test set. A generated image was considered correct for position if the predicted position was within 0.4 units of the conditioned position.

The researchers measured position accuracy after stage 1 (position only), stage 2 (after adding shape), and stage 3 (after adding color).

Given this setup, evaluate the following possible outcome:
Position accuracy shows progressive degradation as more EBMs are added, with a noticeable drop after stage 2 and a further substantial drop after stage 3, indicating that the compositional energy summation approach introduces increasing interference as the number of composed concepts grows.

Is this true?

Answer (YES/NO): NO